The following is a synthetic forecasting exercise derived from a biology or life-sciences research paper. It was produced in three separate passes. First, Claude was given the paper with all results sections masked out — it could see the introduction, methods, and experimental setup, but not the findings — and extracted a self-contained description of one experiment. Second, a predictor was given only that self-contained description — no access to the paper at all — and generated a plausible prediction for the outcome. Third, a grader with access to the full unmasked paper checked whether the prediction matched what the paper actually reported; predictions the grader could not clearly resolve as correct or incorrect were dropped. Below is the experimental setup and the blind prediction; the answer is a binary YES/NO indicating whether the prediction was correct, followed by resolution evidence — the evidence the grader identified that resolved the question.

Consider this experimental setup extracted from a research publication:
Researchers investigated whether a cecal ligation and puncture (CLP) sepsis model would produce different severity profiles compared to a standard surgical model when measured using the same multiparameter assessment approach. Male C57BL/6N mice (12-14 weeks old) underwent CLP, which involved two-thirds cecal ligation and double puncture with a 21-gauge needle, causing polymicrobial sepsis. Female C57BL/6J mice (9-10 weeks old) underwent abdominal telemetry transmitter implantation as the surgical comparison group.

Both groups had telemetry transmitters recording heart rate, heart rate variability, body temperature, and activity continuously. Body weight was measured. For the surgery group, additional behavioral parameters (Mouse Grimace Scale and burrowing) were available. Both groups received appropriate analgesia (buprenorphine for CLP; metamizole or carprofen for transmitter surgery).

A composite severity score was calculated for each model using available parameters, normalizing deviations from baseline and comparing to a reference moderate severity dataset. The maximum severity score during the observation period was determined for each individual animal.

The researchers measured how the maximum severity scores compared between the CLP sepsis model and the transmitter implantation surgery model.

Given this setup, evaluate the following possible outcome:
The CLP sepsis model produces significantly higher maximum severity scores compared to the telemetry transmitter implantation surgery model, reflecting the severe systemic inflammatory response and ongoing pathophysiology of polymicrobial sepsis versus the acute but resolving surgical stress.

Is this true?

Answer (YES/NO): NO